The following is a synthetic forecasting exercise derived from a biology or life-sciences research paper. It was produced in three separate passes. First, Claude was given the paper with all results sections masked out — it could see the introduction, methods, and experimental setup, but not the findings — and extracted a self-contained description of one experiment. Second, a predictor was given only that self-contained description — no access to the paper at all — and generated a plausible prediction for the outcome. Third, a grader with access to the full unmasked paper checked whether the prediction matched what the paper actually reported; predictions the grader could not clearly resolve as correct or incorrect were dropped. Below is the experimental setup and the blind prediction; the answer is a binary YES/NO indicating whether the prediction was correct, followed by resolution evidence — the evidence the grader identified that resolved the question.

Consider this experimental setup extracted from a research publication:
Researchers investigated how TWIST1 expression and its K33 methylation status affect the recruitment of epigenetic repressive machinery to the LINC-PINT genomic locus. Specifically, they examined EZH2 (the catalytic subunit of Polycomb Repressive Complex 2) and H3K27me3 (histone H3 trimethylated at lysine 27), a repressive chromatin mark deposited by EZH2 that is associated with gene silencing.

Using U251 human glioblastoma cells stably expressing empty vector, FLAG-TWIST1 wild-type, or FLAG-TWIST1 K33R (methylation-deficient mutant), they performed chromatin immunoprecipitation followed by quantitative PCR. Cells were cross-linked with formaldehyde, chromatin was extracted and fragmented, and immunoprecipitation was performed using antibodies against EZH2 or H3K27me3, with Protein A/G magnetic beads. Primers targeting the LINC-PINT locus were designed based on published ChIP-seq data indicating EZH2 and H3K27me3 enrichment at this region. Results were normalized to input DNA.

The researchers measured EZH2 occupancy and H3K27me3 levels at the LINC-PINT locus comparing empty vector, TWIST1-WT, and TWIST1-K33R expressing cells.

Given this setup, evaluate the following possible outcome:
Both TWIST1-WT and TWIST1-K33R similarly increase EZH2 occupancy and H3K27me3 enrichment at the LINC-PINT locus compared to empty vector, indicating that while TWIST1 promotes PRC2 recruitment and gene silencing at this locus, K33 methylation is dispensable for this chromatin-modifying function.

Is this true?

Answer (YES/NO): NO